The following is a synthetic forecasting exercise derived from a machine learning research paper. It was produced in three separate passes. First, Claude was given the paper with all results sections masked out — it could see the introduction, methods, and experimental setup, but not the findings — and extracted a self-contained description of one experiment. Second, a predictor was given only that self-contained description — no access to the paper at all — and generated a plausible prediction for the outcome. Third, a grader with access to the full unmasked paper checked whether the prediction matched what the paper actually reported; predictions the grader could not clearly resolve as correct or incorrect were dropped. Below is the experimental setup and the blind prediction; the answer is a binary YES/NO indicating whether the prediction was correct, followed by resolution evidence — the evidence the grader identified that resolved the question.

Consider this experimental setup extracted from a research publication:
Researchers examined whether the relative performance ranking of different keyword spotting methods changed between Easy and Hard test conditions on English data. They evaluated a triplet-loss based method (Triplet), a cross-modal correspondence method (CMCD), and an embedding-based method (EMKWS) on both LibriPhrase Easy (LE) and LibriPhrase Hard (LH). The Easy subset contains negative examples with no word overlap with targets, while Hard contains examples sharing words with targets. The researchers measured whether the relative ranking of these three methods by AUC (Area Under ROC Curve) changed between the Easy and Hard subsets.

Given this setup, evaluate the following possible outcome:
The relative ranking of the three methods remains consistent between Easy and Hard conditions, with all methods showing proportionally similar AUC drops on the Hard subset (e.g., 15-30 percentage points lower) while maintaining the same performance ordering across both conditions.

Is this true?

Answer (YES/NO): NO